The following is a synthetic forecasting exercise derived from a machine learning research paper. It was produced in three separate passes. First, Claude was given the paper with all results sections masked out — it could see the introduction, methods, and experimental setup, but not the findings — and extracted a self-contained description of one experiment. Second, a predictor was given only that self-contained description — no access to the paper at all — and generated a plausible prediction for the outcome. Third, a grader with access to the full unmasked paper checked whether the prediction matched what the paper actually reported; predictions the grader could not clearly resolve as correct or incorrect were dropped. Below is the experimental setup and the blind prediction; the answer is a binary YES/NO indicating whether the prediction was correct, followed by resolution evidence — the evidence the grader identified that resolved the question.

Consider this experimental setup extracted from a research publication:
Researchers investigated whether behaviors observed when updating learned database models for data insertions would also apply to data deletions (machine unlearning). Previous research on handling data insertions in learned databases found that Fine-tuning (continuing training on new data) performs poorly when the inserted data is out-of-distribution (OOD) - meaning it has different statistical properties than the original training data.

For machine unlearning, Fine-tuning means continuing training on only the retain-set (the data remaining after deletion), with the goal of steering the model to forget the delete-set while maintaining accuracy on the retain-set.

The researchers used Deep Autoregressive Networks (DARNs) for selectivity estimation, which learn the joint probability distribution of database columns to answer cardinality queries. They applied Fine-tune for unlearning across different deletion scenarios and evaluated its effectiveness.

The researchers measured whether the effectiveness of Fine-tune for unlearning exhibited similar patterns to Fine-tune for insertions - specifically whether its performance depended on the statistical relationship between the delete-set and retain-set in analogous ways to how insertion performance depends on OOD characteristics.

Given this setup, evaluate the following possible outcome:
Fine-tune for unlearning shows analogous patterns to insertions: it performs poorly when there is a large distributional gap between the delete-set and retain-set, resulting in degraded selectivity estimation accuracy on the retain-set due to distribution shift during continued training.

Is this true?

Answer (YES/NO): NO